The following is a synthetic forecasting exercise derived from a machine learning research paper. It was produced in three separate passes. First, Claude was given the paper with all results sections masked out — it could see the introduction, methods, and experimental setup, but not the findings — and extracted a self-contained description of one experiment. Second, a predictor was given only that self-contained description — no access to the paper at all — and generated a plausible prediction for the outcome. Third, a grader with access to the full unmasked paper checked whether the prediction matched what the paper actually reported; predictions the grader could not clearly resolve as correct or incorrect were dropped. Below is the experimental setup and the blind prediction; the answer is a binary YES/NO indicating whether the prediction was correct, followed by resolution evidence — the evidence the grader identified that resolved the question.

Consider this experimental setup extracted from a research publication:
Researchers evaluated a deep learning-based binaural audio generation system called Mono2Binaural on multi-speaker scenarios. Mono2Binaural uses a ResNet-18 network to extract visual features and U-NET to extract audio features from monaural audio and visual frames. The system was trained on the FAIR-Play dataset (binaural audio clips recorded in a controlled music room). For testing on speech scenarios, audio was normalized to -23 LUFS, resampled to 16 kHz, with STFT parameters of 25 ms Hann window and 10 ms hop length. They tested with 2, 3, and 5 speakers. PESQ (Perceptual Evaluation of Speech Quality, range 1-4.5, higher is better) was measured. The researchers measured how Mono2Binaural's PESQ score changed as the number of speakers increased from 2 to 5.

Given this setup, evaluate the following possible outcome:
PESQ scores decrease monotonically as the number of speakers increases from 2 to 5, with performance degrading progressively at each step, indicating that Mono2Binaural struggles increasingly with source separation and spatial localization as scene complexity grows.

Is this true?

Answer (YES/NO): YES